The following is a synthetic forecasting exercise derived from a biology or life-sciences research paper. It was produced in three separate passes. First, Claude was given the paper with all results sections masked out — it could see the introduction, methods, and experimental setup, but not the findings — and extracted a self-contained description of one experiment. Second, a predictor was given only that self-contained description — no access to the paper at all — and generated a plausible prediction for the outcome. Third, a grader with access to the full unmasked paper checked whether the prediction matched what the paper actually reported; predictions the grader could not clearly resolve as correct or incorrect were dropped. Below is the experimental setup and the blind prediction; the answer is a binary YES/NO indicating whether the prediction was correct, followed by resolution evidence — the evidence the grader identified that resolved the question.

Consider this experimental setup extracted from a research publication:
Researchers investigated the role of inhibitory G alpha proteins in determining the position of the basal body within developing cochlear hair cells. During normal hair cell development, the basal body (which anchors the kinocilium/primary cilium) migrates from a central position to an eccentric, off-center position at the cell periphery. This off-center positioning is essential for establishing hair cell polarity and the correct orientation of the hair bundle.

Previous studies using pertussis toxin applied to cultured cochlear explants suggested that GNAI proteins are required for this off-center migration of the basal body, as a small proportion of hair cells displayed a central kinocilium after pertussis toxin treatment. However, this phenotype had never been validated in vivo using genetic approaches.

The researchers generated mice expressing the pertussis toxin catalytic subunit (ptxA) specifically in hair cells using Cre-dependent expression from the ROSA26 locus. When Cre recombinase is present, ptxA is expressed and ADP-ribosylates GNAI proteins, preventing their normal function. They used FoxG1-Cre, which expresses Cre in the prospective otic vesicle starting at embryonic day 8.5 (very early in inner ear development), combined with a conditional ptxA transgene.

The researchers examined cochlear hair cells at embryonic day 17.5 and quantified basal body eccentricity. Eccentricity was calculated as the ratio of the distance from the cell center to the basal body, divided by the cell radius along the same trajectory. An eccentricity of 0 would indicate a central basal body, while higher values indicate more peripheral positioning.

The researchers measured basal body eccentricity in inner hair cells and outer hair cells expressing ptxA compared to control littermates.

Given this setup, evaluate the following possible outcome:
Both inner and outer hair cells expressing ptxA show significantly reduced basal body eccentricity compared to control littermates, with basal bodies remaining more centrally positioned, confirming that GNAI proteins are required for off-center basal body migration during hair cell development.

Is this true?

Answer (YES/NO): NO